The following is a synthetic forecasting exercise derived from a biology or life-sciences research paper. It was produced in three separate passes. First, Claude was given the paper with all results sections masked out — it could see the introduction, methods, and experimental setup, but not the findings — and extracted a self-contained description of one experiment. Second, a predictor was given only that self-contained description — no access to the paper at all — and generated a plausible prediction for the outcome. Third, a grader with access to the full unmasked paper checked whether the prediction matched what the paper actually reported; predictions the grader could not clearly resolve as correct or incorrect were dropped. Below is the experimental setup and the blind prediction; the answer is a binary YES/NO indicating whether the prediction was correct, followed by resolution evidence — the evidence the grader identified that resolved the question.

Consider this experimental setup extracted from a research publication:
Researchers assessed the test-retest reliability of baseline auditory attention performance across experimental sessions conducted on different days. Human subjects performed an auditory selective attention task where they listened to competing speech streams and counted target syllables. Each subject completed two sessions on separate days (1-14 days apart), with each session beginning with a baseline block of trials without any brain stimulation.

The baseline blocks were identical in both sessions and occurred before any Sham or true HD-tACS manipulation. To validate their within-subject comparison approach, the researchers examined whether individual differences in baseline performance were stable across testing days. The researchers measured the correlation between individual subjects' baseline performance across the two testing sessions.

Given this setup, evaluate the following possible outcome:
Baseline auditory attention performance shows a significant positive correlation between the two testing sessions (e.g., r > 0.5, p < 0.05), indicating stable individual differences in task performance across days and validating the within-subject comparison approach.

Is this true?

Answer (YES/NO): YES